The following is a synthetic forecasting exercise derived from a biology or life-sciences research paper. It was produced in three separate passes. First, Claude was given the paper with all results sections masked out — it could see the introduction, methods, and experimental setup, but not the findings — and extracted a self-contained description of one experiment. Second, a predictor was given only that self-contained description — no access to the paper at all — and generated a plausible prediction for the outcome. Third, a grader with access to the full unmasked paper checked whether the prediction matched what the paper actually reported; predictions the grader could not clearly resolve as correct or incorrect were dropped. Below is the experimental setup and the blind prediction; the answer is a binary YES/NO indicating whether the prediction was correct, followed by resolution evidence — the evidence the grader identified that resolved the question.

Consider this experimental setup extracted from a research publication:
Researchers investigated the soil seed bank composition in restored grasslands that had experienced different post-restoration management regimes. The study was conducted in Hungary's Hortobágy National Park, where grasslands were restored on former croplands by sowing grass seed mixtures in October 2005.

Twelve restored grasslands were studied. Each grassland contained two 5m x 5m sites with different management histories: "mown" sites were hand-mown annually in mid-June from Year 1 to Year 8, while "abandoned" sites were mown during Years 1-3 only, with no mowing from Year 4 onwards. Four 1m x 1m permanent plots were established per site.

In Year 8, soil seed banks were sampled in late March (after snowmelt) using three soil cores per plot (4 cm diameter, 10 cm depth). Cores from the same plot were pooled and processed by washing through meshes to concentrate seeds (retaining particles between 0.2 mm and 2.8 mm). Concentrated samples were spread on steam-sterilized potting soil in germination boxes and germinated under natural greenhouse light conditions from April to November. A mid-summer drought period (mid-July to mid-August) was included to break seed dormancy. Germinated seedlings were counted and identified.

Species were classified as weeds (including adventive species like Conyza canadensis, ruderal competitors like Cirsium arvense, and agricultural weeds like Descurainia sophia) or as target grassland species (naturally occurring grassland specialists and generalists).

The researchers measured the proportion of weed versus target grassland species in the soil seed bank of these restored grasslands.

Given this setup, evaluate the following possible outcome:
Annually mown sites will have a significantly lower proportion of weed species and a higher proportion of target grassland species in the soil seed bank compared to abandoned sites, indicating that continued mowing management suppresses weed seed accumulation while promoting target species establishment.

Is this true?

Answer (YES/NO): YES